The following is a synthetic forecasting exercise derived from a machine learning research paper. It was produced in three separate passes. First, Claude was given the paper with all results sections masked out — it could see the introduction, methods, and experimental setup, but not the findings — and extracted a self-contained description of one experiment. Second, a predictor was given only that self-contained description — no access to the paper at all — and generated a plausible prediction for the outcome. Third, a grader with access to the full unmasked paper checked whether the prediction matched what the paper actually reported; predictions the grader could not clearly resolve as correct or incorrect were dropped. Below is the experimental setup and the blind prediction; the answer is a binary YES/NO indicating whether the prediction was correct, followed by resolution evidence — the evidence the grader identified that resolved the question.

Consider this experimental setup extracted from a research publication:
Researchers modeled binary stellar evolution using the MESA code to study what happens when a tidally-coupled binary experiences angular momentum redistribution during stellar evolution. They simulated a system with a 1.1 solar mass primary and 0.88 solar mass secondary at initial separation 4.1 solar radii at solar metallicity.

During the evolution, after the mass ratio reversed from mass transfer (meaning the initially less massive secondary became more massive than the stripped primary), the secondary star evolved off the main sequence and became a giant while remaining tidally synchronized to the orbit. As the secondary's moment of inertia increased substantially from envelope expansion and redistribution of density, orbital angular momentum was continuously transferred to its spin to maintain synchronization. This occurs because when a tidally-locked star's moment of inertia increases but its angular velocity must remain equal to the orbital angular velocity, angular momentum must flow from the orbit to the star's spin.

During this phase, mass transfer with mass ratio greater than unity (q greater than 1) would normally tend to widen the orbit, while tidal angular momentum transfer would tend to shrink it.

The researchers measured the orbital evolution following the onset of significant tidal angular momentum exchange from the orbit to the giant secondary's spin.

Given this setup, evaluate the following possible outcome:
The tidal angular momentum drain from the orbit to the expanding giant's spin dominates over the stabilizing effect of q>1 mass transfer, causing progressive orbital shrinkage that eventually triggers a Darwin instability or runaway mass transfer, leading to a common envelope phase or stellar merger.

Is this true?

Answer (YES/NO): NO